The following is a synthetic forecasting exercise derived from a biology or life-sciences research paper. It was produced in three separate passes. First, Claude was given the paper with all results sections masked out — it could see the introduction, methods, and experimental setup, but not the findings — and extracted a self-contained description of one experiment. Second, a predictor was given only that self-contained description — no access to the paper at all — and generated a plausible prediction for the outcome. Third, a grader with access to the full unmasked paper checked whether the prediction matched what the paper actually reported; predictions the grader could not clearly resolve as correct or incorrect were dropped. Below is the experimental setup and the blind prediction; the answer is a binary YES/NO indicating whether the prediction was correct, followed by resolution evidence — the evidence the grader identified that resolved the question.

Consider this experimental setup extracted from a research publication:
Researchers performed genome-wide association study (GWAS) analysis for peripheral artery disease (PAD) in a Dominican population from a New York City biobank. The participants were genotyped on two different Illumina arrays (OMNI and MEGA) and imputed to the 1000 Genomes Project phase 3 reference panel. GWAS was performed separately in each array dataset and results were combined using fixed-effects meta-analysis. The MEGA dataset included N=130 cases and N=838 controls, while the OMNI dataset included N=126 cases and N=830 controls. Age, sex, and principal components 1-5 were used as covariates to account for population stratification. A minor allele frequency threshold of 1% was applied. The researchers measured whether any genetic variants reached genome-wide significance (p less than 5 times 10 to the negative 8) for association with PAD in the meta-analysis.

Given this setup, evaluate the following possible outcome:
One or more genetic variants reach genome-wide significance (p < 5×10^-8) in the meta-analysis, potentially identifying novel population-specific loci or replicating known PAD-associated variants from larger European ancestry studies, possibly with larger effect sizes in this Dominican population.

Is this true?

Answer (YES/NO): NO